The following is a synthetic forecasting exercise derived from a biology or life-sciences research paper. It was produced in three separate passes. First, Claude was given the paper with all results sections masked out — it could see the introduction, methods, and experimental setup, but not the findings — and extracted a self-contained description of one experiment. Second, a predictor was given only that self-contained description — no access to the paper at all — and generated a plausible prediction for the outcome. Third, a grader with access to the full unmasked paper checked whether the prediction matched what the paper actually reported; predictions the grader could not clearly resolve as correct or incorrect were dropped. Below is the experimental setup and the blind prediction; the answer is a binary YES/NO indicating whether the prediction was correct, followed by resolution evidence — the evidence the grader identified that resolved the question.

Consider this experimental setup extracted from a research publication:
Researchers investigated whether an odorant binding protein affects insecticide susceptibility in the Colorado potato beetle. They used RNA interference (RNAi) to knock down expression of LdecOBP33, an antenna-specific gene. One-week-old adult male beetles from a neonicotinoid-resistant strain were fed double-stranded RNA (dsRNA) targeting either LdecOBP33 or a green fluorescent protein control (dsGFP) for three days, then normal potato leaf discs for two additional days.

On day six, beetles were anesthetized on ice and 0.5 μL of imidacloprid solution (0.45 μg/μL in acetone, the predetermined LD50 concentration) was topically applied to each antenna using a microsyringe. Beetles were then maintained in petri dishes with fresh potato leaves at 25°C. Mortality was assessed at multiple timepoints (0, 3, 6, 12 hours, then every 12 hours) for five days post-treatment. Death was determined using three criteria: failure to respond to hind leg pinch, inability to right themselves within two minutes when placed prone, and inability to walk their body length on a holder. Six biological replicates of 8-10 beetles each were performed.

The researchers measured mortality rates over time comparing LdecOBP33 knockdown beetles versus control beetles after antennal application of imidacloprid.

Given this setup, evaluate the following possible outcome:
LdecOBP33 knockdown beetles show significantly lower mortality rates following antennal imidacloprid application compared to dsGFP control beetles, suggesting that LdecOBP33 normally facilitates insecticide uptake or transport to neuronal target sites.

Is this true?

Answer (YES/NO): NO